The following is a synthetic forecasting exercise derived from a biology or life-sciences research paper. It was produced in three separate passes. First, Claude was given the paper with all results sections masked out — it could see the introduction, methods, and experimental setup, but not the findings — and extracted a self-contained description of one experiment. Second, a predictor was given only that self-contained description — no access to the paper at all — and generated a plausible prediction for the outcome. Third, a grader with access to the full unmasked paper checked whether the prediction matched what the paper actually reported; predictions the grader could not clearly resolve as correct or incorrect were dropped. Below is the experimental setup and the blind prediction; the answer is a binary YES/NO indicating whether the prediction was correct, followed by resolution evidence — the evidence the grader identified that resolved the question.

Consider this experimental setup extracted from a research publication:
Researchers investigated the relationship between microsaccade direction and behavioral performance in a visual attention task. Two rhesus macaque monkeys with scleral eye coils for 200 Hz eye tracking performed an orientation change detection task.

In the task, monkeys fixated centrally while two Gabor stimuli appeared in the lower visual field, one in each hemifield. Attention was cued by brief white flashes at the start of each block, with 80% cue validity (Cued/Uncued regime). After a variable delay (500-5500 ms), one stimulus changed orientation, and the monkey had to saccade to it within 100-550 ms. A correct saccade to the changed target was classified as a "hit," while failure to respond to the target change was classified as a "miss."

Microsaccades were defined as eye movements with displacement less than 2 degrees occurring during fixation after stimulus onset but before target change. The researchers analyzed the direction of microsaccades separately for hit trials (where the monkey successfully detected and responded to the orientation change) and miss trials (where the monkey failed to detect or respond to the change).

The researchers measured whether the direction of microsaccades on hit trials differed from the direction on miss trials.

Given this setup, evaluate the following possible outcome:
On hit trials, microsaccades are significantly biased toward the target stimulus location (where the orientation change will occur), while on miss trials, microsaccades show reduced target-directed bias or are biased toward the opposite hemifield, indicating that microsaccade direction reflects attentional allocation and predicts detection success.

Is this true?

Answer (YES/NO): NO